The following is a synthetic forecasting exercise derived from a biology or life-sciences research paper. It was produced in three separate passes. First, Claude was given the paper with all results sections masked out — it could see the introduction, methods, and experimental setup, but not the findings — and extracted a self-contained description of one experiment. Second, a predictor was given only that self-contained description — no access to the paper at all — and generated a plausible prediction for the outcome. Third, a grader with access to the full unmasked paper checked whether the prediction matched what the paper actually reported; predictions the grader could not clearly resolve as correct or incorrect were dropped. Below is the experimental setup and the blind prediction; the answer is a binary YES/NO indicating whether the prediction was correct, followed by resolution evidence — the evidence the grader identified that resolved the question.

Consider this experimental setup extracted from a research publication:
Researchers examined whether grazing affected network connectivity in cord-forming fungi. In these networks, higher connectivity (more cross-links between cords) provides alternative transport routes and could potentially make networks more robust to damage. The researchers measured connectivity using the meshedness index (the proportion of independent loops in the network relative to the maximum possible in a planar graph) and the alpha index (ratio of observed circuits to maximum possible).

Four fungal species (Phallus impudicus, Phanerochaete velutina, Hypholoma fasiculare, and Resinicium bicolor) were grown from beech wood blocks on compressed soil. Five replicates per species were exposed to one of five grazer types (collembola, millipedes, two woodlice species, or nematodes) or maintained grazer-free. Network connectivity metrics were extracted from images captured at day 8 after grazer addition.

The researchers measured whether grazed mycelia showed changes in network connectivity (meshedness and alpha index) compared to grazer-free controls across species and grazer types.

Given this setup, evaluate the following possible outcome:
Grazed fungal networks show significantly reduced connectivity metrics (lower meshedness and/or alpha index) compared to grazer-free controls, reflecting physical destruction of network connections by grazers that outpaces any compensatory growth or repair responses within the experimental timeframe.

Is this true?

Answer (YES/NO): NO